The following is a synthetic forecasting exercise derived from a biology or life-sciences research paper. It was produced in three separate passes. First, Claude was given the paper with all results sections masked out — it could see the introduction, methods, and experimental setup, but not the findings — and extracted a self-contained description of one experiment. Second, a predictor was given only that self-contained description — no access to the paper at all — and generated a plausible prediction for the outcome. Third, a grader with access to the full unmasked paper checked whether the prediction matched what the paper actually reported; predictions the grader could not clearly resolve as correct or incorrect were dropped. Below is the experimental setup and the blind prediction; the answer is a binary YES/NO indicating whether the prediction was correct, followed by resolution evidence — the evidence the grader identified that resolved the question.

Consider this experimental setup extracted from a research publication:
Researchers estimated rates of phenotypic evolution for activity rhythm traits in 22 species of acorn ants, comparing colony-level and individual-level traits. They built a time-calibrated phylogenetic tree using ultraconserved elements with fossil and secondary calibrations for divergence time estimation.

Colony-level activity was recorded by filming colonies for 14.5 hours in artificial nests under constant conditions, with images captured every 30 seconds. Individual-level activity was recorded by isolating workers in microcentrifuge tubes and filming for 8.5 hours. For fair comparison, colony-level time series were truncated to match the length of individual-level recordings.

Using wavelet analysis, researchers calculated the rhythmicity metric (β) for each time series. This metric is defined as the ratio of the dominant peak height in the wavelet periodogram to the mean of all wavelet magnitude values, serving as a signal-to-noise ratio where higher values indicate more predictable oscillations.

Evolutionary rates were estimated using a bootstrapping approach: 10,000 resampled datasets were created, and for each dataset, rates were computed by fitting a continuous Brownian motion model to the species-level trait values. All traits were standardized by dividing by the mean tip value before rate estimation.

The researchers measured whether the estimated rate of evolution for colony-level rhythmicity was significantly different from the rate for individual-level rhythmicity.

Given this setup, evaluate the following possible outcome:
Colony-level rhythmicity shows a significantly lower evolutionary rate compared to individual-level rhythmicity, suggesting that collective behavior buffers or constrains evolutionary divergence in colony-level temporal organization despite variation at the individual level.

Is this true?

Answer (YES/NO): NO